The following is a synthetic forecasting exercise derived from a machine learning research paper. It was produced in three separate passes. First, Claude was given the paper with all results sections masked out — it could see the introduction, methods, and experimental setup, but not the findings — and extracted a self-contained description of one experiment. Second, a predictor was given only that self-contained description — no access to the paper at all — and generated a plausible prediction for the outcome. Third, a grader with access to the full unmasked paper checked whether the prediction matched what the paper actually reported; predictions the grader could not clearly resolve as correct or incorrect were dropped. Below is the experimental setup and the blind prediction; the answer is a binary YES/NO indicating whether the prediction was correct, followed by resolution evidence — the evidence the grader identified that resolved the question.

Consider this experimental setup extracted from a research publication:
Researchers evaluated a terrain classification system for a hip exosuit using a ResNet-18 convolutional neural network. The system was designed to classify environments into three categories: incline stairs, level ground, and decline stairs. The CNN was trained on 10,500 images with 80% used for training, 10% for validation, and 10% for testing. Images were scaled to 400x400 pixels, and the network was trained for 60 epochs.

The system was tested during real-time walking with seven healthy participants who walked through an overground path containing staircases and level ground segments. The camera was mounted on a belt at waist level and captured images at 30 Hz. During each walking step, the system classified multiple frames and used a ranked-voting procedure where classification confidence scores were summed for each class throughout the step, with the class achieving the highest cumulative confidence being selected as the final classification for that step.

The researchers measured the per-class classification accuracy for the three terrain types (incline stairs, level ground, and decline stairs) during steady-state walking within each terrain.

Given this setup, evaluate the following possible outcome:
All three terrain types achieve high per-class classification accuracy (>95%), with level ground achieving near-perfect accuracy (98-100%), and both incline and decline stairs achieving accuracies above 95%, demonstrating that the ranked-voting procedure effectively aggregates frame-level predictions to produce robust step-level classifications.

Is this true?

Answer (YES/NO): NO